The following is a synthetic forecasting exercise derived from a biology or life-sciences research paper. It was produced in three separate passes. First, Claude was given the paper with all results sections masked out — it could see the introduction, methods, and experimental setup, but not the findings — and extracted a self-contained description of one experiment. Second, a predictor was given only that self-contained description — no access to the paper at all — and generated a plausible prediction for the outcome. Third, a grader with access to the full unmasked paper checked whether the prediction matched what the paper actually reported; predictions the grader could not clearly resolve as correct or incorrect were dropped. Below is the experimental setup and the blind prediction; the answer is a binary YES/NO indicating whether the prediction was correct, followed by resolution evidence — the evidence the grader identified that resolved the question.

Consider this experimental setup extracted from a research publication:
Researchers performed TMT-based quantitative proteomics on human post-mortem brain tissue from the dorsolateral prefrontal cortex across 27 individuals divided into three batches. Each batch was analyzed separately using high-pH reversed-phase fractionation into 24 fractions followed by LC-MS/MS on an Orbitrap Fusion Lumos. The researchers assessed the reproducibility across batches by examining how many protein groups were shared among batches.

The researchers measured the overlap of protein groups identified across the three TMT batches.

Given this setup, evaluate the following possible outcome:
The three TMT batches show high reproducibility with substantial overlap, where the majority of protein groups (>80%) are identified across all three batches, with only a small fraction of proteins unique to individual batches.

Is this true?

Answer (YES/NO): NO